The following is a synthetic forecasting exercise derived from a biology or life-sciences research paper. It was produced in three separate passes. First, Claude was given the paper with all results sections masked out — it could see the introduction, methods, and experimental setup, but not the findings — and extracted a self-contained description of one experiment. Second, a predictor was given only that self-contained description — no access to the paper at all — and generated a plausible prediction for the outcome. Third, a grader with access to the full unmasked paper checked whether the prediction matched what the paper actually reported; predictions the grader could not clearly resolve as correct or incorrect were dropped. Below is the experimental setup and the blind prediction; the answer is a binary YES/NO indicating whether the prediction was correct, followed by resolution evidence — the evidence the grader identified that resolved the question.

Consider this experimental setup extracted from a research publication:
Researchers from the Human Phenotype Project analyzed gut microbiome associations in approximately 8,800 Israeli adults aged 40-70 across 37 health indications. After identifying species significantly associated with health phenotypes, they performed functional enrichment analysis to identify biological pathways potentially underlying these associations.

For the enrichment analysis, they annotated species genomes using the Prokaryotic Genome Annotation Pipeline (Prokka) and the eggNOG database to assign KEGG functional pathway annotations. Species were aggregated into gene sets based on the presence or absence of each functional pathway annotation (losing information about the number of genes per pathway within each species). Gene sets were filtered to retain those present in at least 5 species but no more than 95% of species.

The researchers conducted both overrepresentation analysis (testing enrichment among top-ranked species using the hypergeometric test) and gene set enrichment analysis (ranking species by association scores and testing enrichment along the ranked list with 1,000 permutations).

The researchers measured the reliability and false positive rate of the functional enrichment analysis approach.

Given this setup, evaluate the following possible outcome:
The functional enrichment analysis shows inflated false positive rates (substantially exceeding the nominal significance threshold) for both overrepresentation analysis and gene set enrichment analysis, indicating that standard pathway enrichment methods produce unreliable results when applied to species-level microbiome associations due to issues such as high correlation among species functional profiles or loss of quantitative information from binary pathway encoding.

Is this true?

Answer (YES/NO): YES